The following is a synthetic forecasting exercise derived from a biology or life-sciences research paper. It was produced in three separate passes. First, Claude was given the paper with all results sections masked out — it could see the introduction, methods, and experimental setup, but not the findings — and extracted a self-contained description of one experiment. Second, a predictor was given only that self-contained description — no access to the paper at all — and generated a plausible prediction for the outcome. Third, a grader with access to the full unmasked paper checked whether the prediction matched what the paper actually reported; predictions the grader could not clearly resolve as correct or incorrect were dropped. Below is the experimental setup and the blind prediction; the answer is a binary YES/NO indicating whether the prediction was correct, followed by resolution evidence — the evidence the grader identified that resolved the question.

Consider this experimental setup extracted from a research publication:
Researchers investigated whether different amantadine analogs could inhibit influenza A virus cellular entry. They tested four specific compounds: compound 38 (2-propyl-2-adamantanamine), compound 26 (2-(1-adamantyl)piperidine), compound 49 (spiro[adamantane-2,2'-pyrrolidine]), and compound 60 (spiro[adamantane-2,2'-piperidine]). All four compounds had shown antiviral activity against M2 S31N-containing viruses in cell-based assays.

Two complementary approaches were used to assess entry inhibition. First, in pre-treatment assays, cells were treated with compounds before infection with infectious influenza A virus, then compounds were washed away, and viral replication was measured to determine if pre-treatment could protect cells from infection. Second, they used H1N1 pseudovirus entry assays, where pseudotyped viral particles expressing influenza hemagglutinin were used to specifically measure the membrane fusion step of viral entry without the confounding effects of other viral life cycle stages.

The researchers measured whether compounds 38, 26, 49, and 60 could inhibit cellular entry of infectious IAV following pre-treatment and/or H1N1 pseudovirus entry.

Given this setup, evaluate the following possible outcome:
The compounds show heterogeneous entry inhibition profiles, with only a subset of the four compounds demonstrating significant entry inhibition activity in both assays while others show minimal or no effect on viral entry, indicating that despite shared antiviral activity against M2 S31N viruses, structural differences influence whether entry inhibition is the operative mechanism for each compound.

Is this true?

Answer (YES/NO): YES